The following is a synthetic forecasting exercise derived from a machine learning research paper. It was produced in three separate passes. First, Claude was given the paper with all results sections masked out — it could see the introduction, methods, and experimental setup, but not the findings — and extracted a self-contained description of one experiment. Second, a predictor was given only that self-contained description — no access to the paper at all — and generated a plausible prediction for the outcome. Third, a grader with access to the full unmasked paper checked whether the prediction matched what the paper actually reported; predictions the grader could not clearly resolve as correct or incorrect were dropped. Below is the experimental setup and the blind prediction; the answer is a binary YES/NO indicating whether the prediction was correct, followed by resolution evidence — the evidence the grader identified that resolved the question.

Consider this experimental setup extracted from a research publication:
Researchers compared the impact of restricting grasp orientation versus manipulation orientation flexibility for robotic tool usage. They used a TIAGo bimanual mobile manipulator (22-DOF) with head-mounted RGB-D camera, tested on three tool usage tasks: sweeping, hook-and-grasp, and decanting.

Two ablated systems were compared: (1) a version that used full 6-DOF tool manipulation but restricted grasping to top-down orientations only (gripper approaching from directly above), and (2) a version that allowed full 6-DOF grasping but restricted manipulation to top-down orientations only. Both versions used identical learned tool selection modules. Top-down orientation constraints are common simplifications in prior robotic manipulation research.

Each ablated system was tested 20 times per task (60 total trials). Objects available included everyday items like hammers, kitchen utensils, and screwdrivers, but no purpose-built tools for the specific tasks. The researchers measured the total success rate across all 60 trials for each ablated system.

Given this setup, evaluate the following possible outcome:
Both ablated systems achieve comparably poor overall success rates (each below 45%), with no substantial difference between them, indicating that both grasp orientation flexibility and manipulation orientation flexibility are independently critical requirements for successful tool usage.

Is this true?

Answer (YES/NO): YES